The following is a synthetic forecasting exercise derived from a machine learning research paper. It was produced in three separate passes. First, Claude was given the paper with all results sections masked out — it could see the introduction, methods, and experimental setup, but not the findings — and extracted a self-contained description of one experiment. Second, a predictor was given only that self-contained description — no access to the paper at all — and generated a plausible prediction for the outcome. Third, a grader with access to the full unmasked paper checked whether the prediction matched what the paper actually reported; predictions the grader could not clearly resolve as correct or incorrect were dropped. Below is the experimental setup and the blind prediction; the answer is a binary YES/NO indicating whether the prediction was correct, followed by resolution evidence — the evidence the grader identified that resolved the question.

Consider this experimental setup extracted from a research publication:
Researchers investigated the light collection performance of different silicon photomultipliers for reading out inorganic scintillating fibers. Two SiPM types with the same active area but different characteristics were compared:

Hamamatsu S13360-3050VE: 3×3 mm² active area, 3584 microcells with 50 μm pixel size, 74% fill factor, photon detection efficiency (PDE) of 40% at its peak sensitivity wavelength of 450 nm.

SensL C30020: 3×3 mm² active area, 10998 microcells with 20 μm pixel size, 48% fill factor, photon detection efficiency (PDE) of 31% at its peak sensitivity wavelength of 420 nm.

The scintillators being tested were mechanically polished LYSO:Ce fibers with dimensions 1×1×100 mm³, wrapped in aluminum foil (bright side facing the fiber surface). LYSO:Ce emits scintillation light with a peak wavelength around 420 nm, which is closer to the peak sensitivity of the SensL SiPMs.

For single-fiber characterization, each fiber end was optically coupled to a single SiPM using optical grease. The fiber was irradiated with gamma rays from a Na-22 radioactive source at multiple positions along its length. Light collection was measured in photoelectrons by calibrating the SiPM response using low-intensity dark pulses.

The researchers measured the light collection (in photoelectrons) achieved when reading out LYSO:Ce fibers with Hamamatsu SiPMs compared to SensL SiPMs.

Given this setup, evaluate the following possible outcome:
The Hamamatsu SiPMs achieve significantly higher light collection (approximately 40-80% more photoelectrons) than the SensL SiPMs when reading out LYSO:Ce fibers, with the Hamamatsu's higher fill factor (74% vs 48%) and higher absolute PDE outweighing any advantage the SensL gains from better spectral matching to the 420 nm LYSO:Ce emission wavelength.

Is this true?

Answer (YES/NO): NO